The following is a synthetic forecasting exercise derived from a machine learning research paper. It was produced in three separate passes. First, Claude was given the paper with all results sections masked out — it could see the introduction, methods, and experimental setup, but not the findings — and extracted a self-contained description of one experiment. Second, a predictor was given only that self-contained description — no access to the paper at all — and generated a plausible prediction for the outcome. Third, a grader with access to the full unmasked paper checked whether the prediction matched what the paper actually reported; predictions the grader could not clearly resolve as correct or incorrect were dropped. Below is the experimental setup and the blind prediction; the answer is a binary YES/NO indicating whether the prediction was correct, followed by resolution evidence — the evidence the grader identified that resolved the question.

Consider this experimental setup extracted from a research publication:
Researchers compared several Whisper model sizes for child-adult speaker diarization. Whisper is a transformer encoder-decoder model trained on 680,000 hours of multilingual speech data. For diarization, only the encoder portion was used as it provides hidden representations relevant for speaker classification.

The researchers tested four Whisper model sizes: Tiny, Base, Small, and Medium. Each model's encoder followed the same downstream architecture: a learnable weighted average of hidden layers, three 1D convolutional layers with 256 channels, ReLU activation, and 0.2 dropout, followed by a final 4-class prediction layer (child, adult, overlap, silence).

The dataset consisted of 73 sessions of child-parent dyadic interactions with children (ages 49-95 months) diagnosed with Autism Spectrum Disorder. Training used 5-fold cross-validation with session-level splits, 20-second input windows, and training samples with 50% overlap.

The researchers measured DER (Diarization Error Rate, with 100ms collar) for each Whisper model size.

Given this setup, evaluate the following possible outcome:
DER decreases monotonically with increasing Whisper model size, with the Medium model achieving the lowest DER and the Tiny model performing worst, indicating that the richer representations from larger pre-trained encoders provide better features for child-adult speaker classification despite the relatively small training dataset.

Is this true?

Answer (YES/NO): YES